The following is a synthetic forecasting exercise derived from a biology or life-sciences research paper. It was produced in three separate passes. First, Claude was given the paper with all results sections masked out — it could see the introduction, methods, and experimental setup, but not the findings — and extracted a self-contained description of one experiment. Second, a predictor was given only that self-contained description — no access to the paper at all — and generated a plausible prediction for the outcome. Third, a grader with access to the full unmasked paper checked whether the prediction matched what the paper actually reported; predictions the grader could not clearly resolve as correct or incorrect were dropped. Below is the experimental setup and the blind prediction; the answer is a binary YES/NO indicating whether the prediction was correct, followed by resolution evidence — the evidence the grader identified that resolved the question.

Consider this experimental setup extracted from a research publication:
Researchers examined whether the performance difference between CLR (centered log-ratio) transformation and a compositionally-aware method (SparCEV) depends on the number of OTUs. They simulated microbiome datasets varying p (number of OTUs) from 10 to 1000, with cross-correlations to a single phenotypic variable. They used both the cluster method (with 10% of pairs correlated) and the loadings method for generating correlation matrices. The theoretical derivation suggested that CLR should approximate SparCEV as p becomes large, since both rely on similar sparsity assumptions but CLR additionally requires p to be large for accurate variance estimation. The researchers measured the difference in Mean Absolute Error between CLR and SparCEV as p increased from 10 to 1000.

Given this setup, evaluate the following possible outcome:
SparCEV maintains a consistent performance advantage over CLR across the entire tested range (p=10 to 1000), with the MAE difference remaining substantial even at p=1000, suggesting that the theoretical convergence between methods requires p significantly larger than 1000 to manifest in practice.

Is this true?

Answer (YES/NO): NO